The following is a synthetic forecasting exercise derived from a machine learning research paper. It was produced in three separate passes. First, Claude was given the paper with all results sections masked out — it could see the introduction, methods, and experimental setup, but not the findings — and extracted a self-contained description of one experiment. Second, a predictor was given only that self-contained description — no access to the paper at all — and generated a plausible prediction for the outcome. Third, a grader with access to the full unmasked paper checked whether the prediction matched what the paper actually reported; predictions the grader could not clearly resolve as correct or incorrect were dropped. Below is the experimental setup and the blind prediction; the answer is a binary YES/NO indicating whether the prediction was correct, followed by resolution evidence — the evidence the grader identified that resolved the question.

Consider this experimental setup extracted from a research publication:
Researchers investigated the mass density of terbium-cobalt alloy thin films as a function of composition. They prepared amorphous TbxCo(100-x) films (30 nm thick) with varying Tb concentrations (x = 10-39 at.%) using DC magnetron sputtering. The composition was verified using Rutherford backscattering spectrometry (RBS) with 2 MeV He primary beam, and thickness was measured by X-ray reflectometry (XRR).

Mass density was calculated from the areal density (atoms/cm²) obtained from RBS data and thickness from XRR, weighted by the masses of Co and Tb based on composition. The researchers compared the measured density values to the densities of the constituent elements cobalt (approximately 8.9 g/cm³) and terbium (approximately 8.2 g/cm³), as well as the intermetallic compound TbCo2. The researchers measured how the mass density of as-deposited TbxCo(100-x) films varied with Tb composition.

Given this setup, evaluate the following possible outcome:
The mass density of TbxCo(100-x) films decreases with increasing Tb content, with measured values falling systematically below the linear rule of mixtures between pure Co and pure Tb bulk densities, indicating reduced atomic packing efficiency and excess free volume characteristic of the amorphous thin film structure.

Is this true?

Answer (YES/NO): NO